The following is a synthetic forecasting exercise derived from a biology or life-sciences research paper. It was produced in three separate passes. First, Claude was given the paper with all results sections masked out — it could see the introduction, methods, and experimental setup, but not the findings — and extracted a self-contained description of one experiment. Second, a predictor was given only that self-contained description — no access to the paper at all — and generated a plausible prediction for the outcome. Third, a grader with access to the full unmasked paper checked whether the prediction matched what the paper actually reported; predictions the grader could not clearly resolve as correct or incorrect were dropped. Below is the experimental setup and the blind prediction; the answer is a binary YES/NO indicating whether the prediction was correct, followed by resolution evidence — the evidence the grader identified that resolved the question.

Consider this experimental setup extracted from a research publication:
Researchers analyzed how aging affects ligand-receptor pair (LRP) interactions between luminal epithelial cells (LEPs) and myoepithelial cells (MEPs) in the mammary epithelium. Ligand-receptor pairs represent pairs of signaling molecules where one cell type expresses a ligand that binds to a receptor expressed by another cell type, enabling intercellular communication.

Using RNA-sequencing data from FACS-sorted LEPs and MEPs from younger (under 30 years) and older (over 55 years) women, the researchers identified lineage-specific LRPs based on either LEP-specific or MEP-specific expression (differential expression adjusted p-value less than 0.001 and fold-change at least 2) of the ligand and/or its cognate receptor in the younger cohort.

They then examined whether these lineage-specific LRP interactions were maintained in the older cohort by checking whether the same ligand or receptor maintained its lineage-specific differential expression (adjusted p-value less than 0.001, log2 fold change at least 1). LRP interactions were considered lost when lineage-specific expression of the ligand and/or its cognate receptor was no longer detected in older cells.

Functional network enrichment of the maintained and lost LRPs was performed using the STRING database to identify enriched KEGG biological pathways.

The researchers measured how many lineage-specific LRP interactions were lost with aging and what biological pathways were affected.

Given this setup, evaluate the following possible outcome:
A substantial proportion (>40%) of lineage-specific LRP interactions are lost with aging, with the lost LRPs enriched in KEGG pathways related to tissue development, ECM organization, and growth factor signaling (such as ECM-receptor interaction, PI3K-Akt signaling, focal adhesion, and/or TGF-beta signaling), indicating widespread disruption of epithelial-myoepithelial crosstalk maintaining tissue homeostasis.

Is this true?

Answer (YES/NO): NO